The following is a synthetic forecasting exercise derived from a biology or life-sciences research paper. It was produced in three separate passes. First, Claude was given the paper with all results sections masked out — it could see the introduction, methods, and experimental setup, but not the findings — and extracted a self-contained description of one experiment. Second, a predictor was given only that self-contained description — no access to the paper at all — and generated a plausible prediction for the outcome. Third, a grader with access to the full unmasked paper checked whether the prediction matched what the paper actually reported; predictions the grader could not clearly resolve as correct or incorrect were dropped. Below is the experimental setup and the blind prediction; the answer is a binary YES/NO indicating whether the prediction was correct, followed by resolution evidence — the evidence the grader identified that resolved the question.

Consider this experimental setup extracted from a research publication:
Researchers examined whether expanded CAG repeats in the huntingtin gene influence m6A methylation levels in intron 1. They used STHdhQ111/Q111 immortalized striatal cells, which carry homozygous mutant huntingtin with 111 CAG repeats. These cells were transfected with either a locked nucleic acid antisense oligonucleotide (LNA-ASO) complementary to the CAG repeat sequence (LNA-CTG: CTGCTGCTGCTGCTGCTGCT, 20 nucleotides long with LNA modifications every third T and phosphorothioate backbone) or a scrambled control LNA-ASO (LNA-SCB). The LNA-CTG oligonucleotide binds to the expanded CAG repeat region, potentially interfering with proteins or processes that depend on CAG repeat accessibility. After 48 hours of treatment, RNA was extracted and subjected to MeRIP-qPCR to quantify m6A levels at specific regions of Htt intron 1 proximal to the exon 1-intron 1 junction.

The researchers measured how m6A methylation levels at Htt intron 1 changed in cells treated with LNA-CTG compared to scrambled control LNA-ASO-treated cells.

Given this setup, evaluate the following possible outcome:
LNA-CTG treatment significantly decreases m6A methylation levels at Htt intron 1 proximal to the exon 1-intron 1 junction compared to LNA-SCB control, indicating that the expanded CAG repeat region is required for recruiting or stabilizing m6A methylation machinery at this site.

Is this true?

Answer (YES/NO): YES